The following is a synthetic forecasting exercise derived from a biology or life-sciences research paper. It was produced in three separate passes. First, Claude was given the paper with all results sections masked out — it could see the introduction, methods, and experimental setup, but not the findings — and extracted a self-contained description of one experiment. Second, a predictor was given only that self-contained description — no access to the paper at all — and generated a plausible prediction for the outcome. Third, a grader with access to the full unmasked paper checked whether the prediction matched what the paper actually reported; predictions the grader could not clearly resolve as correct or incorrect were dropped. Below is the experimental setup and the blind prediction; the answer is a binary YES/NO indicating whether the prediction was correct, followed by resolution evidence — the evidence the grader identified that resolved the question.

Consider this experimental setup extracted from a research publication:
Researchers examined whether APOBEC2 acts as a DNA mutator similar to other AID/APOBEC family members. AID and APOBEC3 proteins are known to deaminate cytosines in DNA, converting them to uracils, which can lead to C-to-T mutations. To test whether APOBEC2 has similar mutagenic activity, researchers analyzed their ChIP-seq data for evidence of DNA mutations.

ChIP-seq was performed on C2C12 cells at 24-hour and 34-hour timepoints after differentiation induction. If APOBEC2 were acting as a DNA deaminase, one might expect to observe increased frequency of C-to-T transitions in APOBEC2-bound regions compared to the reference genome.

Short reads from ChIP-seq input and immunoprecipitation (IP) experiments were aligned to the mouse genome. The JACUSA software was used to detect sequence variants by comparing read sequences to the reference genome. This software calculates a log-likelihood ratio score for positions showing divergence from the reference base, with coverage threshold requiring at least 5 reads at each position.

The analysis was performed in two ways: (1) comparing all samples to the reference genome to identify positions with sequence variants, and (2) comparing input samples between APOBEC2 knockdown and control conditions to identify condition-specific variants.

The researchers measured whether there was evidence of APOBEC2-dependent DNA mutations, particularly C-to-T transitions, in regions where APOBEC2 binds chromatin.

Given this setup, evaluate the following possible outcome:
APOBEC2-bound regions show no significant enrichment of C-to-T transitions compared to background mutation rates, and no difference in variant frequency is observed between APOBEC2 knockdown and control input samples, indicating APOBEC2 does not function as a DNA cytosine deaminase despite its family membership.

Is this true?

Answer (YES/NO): YES